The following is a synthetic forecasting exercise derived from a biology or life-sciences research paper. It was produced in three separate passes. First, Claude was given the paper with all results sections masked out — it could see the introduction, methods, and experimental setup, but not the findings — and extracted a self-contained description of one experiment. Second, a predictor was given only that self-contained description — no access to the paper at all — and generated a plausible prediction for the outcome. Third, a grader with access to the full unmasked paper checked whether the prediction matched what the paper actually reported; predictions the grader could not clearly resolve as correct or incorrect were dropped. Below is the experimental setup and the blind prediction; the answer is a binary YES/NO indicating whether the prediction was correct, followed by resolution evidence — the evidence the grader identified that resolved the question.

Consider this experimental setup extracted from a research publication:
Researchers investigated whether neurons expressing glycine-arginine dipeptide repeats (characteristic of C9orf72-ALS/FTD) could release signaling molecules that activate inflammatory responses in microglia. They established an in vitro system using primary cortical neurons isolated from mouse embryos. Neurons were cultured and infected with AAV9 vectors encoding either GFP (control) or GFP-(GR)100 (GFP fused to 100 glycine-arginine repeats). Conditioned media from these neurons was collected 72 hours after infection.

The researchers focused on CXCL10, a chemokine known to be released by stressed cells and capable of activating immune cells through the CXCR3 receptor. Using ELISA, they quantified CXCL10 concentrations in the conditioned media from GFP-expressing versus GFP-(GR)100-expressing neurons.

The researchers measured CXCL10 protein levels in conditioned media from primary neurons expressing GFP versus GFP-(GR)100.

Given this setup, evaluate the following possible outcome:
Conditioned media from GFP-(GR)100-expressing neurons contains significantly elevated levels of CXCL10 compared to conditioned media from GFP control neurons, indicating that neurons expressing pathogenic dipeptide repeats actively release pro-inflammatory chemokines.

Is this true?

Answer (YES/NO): YES